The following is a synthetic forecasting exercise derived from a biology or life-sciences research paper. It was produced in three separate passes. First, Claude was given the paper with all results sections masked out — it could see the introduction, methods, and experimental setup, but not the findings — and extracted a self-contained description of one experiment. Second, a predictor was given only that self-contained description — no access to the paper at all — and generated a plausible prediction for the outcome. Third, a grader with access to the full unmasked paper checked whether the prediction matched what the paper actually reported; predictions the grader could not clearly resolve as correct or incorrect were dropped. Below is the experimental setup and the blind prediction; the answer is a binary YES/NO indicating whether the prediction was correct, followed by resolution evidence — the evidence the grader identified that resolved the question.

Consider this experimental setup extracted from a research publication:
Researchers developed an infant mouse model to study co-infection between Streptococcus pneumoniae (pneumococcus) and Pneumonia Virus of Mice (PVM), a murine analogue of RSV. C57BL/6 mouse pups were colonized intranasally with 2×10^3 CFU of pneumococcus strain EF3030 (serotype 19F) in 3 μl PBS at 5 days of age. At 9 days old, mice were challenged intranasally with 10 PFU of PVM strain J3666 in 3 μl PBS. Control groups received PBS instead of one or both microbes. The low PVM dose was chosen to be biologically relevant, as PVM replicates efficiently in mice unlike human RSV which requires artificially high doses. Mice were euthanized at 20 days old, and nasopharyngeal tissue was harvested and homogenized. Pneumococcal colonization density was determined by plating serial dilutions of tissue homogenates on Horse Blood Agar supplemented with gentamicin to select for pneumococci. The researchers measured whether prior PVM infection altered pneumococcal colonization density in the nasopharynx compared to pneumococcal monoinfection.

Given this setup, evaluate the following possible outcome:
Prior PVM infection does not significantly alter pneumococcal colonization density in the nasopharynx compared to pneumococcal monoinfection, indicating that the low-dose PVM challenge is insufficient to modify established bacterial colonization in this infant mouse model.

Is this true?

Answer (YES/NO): NO